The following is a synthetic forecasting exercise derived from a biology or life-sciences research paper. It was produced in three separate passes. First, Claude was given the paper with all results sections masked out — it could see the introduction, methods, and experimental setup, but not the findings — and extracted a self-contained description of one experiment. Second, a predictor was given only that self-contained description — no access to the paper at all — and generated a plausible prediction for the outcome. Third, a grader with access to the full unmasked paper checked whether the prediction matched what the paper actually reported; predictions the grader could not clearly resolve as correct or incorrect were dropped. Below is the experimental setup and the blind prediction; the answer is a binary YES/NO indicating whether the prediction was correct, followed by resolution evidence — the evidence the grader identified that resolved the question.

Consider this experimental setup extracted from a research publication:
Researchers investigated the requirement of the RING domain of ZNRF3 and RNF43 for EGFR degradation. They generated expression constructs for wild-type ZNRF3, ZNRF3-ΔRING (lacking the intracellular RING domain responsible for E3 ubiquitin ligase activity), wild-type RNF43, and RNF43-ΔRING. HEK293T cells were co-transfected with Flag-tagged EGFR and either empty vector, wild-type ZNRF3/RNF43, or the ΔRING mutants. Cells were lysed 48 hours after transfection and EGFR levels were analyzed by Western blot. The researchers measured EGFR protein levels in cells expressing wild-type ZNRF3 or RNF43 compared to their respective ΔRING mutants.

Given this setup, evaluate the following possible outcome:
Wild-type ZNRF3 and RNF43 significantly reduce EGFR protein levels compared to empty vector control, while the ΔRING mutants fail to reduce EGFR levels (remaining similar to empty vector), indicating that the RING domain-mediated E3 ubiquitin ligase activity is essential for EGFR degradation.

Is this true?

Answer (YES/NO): YES